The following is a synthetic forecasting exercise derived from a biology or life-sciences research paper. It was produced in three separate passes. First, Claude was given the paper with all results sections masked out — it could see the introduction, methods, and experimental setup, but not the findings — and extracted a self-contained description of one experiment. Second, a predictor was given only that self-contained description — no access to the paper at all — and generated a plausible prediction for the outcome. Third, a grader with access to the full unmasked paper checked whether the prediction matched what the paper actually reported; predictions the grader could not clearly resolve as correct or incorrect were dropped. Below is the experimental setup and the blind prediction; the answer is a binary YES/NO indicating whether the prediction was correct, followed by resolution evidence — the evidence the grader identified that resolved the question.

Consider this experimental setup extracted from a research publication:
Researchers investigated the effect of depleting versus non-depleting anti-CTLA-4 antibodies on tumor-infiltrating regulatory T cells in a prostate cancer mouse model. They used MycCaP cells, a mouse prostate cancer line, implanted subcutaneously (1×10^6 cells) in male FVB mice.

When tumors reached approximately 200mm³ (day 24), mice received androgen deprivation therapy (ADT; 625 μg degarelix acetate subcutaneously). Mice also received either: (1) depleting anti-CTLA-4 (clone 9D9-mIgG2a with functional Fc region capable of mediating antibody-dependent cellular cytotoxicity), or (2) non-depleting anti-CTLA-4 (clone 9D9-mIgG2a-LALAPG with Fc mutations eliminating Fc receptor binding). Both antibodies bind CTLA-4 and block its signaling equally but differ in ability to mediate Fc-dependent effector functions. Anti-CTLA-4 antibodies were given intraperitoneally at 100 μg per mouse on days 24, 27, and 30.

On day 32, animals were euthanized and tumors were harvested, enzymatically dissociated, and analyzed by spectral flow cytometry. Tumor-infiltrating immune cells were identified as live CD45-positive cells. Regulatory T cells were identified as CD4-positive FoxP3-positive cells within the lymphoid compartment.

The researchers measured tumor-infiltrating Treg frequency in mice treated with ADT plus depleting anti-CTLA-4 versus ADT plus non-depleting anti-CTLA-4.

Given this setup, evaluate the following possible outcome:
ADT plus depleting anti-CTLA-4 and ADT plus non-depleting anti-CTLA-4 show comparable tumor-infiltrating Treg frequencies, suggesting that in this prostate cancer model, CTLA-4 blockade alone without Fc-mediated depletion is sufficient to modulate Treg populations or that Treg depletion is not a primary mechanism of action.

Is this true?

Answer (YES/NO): NO